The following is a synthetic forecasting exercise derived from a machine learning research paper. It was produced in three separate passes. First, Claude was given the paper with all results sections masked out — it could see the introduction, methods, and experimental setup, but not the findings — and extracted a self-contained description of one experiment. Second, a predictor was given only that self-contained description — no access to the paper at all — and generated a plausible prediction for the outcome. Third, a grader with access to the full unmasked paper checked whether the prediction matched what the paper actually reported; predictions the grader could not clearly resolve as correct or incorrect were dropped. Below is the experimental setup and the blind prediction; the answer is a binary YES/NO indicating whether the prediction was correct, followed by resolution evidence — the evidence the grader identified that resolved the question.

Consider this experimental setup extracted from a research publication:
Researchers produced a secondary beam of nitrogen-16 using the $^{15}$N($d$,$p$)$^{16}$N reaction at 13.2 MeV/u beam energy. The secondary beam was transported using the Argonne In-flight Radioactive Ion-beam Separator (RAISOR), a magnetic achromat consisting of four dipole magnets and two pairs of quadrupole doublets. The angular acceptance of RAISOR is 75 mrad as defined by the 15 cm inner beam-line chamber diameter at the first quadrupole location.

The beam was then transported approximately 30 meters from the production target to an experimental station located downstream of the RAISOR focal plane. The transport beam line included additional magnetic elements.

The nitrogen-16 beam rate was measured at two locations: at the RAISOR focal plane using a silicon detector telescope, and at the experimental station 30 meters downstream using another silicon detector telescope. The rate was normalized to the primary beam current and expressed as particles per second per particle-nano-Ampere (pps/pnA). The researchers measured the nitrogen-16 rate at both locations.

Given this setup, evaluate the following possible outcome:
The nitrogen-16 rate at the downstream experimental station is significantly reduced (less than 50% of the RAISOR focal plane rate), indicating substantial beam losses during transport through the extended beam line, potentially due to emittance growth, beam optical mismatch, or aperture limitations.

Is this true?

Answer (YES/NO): YES